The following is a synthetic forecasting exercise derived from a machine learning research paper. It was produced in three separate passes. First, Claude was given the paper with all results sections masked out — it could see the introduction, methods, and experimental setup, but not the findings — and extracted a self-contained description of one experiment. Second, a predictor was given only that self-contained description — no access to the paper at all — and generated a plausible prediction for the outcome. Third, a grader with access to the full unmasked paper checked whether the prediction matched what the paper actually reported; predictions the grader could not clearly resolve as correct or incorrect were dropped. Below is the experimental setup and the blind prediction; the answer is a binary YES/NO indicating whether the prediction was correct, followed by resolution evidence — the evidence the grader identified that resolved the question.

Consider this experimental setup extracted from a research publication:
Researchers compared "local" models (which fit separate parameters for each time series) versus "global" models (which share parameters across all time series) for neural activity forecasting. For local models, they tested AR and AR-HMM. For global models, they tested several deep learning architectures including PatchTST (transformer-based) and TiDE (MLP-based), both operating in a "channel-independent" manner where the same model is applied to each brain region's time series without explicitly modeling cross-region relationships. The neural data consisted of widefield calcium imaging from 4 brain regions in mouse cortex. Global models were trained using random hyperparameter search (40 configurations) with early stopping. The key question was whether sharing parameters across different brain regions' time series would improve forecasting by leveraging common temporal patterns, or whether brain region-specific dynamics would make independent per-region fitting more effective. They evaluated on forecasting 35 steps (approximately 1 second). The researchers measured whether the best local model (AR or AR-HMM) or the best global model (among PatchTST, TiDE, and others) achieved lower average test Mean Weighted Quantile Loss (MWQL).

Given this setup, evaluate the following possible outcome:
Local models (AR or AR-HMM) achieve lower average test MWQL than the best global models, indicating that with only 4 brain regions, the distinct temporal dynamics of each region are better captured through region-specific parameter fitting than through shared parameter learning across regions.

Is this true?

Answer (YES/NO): NO